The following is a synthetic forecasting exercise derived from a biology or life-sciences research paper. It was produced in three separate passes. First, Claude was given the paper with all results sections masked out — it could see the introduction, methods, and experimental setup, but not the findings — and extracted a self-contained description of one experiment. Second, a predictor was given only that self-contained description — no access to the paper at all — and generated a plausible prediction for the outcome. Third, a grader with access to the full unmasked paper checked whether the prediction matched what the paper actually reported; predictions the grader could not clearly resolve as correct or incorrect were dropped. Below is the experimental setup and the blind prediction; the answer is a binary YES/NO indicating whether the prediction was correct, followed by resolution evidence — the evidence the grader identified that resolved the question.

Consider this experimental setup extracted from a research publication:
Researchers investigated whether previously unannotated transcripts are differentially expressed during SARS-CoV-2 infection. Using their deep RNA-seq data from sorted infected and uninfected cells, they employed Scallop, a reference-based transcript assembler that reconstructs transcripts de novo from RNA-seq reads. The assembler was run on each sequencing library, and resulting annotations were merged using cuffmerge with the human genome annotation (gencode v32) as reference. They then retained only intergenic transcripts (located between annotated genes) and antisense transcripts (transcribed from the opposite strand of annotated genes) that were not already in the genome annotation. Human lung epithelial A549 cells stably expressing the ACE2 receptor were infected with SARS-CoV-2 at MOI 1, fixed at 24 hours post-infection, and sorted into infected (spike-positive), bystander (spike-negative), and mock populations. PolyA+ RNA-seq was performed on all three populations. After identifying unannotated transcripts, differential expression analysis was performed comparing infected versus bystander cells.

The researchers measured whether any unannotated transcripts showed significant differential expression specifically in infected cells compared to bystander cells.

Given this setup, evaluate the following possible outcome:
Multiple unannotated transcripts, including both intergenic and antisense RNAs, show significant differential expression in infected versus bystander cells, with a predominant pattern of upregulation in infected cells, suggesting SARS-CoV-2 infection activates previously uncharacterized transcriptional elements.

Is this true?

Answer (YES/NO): NO